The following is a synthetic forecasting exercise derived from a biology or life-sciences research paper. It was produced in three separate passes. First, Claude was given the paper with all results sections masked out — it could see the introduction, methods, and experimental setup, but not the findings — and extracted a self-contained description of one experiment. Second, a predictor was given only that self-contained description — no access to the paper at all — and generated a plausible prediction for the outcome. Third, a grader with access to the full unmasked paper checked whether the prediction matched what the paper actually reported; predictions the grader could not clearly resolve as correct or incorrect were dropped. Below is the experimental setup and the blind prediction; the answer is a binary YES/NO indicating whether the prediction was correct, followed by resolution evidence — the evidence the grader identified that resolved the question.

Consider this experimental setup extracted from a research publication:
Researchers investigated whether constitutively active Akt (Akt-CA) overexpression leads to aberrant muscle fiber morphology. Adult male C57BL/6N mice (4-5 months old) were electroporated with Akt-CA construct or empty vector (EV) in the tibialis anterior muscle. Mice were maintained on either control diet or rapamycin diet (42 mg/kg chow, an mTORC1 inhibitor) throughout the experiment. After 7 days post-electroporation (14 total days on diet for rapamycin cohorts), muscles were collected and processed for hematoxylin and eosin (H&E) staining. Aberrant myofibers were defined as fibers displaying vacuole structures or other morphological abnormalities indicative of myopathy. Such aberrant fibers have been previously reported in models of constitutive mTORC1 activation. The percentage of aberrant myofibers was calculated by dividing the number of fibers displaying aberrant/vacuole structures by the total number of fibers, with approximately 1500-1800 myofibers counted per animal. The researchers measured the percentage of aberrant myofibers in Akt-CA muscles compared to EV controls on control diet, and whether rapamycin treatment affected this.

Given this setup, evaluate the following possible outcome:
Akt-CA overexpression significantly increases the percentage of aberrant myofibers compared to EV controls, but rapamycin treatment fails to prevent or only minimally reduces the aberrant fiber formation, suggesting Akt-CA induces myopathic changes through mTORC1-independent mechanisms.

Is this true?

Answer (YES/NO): YES